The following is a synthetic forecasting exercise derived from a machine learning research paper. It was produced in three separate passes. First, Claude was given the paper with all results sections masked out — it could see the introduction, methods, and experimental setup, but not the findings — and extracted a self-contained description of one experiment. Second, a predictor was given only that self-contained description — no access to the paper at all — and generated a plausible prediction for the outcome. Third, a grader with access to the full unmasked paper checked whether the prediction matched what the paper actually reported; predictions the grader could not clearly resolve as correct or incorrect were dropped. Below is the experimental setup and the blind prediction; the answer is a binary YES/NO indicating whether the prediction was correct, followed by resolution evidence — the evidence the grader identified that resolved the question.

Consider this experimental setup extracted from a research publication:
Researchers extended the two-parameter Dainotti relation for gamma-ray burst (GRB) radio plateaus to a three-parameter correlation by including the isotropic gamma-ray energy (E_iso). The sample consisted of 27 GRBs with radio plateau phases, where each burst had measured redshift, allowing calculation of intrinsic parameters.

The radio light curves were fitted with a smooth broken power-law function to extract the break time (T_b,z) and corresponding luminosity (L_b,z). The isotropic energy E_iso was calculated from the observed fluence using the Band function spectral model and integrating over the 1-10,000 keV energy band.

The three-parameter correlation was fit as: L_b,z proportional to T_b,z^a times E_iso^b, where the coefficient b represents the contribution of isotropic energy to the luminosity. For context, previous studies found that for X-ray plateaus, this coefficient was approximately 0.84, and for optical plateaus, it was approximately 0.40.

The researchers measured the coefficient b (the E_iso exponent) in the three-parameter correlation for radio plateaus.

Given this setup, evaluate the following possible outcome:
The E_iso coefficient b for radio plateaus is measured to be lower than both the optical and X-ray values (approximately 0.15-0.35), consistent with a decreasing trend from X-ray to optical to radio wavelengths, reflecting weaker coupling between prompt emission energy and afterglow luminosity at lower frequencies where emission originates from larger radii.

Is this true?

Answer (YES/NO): YES